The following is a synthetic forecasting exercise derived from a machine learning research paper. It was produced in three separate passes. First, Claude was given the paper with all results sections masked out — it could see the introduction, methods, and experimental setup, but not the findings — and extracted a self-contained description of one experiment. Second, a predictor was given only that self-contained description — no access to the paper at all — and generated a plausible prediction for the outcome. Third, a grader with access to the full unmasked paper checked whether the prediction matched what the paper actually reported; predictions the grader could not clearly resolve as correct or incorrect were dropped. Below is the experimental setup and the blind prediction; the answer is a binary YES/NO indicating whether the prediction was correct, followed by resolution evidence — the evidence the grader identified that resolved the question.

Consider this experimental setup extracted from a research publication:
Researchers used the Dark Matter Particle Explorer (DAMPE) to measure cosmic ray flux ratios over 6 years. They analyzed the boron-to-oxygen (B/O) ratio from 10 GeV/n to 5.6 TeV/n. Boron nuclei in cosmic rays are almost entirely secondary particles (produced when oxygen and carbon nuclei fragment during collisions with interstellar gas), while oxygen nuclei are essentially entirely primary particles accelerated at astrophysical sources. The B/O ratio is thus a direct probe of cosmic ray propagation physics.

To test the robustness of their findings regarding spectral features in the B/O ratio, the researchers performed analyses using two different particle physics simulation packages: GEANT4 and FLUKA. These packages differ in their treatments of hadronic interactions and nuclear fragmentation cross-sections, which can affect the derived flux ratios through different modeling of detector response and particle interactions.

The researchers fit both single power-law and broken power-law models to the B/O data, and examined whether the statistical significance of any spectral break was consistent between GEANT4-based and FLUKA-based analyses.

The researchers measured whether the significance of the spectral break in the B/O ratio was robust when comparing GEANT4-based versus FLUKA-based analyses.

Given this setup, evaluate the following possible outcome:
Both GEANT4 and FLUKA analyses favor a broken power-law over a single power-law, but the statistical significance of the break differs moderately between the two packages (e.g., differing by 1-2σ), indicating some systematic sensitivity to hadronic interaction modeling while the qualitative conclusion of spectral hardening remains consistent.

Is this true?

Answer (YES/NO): NO